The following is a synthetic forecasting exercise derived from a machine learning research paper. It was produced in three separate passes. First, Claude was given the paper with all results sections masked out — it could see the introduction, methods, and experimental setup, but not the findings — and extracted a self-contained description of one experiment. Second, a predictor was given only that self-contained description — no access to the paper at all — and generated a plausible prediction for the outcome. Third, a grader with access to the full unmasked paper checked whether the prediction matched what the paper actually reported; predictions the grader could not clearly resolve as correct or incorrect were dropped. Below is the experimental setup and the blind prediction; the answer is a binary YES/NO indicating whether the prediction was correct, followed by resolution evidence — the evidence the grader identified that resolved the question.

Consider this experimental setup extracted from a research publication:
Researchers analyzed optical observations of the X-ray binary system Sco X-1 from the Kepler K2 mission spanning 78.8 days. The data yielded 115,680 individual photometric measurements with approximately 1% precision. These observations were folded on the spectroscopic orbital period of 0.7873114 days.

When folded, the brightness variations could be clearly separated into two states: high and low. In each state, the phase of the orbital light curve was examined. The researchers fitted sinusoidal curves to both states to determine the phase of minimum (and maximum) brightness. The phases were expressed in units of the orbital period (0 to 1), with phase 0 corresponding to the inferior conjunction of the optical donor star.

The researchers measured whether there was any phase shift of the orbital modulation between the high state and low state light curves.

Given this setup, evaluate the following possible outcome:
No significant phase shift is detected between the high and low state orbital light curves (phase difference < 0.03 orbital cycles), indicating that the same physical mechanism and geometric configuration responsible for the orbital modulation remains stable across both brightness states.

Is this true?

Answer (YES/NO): NO